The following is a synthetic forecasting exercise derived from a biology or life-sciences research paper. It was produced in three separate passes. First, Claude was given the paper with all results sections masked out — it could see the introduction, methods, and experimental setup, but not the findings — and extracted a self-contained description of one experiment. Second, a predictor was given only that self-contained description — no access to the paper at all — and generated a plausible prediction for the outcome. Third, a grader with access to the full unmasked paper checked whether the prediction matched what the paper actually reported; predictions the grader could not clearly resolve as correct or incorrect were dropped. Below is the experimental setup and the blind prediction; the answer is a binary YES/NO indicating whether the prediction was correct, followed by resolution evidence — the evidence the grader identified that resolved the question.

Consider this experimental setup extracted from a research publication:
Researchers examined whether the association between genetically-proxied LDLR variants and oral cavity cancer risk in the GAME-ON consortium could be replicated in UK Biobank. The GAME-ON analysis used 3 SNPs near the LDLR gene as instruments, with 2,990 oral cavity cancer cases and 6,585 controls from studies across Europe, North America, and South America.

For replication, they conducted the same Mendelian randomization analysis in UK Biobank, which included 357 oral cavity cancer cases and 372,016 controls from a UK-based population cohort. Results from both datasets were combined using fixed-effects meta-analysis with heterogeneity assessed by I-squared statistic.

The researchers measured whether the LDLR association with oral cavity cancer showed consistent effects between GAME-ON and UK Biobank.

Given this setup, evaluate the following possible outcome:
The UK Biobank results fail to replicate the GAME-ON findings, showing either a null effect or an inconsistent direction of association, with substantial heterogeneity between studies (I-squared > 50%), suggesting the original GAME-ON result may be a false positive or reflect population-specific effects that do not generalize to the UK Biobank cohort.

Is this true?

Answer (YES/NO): YES